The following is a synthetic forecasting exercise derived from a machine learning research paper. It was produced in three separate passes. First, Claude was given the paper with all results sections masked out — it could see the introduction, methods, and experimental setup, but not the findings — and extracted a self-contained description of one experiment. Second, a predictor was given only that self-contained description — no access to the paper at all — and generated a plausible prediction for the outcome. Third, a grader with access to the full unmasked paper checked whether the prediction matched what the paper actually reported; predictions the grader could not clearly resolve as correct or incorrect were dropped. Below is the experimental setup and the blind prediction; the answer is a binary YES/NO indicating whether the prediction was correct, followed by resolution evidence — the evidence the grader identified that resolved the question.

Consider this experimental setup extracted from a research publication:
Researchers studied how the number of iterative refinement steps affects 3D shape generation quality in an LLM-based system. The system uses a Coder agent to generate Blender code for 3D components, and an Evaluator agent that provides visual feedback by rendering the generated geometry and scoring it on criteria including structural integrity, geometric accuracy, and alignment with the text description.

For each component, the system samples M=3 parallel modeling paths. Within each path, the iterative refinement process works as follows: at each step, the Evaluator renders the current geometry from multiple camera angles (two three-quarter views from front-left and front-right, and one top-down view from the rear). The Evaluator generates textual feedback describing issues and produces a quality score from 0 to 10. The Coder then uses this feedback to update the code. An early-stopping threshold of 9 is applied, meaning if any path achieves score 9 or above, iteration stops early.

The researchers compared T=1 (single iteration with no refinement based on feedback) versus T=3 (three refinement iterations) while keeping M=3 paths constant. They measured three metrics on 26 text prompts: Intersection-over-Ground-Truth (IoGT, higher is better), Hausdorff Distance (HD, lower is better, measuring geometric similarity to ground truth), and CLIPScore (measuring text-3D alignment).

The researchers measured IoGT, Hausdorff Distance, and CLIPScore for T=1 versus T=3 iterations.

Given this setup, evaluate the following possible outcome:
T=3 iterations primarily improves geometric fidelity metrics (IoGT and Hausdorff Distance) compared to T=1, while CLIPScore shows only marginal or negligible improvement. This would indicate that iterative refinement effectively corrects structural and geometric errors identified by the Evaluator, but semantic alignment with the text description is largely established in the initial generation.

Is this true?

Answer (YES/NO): NO